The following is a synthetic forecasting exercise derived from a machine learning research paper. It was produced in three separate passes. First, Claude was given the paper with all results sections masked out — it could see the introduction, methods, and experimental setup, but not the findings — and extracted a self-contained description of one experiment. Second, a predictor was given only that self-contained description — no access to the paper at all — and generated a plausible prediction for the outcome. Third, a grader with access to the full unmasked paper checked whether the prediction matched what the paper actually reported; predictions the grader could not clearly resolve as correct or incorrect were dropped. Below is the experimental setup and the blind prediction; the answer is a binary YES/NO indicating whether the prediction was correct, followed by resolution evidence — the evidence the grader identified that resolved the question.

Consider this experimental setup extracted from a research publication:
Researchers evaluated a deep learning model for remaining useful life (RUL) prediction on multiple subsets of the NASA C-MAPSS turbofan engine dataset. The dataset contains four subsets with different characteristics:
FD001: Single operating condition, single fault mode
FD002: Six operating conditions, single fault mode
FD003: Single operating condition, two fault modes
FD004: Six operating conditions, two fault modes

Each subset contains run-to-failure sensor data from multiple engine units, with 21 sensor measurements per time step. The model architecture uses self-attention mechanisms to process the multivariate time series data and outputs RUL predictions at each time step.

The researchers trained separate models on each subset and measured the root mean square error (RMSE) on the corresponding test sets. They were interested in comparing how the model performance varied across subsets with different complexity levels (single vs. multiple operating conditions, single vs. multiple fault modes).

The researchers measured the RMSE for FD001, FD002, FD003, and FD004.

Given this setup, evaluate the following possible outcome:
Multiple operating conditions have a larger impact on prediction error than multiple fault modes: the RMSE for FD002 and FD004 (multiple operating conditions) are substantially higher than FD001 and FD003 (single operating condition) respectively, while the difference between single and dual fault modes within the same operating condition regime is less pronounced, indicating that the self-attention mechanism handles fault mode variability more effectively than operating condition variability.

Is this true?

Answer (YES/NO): YES